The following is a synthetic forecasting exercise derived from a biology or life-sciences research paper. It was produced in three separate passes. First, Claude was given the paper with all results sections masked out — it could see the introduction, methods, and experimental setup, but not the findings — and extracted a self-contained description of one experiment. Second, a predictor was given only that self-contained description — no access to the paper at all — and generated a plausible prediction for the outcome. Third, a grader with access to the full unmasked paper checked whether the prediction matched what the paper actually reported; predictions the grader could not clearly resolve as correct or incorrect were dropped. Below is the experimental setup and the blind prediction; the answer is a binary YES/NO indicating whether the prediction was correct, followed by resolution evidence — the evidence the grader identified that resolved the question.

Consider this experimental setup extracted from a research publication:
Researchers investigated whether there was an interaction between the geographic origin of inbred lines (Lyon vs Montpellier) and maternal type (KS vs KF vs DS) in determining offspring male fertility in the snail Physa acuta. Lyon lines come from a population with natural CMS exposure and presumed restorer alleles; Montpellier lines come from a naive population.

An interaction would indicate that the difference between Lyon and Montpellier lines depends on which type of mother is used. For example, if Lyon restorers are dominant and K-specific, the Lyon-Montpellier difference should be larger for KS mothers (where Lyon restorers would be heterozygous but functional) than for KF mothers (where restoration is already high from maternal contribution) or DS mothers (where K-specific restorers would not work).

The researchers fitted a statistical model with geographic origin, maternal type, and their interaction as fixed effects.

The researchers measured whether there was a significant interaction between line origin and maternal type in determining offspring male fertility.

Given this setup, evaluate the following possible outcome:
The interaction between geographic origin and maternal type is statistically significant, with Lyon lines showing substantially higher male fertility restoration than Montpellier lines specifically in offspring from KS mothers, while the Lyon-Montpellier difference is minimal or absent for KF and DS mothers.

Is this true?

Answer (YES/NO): YES